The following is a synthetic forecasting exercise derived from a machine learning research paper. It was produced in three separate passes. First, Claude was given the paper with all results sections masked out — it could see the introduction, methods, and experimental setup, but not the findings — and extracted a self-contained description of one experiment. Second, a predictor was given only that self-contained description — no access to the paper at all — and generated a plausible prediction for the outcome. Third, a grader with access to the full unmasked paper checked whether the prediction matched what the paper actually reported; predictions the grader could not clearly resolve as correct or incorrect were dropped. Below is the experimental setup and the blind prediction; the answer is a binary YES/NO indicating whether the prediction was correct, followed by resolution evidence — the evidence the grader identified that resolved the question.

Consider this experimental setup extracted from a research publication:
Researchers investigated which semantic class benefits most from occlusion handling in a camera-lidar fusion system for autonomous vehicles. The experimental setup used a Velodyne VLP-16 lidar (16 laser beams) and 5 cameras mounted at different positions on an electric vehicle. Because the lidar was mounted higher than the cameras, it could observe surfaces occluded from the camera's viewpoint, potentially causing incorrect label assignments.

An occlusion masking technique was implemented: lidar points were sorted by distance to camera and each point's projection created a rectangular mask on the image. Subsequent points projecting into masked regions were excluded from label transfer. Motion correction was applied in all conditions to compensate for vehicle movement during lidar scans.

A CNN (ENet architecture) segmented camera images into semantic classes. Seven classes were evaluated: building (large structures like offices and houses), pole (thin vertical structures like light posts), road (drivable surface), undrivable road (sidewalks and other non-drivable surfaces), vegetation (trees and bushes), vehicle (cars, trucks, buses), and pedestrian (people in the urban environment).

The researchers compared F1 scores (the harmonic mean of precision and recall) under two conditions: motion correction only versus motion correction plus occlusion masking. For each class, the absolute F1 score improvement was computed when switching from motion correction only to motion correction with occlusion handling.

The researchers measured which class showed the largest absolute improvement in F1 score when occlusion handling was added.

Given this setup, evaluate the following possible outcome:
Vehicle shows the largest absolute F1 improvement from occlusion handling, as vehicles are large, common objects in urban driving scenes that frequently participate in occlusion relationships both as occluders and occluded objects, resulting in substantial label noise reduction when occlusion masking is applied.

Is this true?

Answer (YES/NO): NO